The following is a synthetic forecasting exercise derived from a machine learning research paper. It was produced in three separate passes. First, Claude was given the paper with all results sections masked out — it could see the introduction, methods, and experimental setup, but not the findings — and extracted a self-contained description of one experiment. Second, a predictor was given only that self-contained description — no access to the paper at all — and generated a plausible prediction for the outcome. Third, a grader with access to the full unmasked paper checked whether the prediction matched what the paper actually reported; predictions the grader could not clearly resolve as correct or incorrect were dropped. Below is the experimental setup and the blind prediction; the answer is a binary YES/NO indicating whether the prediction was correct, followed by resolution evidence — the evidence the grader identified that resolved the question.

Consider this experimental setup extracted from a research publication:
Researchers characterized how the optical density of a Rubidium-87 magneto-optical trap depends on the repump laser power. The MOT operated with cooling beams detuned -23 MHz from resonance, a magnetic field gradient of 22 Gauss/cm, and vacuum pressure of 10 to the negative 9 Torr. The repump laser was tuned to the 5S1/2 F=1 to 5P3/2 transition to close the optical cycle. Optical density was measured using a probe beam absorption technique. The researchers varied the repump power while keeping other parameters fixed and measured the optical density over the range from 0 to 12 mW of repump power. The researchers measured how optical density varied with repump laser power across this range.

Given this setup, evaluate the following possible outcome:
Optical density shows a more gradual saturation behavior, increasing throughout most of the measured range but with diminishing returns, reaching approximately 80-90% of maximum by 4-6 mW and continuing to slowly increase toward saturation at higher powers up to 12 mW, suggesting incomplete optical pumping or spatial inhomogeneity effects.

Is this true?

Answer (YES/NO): NO